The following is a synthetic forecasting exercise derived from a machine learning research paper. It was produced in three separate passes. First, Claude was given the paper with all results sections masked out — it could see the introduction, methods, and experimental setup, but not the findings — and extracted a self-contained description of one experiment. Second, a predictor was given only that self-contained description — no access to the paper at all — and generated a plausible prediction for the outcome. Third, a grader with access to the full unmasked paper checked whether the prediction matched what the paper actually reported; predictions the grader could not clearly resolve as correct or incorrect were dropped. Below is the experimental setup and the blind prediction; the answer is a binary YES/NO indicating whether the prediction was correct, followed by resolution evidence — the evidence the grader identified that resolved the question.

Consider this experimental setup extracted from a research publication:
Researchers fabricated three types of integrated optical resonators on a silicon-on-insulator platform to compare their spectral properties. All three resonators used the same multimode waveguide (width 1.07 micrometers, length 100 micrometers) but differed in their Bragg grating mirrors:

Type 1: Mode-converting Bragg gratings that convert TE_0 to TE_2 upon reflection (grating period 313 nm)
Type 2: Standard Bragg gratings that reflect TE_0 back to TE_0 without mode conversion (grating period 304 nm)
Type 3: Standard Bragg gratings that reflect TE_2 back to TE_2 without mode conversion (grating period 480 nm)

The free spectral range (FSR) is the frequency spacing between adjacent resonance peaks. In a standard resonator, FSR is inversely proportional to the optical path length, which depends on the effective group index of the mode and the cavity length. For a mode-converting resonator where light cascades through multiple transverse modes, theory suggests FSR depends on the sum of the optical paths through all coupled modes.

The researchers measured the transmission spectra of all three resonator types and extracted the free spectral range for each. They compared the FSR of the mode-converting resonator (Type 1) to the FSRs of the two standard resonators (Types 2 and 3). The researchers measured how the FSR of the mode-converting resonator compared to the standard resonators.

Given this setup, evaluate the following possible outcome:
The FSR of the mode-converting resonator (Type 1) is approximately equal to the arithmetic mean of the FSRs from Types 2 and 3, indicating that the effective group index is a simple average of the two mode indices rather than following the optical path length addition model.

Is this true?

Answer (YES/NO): NO